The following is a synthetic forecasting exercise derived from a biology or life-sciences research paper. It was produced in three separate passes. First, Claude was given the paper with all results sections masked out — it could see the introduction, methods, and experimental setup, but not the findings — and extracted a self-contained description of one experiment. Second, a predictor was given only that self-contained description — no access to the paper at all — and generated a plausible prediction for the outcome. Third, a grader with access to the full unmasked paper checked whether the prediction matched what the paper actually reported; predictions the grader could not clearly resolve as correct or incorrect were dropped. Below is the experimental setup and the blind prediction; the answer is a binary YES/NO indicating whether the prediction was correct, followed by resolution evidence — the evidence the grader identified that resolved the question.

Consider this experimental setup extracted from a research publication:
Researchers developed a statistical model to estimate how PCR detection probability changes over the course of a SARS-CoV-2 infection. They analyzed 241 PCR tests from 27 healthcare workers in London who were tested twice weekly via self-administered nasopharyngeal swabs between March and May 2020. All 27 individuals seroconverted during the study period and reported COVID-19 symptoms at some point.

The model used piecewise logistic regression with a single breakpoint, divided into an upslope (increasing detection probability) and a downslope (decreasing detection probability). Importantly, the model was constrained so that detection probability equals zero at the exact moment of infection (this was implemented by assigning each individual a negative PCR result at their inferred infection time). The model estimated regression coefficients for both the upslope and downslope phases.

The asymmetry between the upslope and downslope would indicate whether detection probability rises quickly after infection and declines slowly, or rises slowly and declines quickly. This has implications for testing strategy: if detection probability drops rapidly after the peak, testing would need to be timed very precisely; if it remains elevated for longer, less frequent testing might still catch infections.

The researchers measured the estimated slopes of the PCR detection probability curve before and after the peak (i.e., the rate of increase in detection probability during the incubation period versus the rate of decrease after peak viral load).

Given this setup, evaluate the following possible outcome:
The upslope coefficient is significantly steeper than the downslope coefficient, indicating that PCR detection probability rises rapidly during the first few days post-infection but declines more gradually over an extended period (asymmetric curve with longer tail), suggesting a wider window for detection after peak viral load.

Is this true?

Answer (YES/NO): YES